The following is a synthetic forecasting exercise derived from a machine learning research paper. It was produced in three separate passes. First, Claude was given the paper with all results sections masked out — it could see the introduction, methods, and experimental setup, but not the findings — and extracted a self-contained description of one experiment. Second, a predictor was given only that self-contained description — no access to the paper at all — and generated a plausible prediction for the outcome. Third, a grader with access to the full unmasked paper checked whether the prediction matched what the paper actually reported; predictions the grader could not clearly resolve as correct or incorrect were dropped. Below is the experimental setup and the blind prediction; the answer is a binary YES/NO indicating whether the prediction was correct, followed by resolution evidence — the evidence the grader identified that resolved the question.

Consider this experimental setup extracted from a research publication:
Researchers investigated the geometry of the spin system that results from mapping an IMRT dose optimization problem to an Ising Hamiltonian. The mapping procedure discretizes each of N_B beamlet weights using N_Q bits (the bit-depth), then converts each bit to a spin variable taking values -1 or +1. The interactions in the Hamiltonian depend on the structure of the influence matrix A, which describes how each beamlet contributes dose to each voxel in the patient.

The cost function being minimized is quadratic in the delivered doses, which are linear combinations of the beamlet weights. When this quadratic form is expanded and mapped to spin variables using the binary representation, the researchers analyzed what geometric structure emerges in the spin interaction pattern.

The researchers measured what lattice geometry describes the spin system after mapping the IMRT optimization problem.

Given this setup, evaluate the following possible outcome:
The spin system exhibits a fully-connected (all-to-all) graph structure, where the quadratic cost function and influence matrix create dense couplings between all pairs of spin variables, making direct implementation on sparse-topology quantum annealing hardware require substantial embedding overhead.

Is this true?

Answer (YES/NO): YES